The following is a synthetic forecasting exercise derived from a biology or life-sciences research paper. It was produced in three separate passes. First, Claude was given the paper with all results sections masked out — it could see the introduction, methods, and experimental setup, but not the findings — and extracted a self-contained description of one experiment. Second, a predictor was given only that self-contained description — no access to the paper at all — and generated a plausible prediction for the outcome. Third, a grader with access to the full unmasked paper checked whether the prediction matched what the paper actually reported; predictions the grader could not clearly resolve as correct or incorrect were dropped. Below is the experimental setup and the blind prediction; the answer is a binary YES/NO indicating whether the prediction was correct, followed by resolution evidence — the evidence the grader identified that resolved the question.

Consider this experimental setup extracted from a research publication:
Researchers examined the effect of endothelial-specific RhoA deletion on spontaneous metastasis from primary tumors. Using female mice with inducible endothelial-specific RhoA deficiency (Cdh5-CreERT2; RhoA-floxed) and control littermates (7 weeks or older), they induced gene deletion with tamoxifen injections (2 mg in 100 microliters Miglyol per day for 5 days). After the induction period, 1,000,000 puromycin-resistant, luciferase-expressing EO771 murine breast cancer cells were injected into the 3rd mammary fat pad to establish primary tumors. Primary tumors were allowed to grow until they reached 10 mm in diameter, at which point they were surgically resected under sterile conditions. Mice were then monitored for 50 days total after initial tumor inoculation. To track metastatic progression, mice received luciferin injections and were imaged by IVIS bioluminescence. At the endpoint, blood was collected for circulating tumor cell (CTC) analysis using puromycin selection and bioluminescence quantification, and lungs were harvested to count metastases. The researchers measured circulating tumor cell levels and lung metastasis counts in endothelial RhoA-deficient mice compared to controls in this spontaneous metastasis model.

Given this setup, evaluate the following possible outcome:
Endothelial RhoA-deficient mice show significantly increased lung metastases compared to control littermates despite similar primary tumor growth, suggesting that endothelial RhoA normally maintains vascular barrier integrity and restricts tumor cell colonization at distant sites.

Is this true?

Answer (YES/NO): NO